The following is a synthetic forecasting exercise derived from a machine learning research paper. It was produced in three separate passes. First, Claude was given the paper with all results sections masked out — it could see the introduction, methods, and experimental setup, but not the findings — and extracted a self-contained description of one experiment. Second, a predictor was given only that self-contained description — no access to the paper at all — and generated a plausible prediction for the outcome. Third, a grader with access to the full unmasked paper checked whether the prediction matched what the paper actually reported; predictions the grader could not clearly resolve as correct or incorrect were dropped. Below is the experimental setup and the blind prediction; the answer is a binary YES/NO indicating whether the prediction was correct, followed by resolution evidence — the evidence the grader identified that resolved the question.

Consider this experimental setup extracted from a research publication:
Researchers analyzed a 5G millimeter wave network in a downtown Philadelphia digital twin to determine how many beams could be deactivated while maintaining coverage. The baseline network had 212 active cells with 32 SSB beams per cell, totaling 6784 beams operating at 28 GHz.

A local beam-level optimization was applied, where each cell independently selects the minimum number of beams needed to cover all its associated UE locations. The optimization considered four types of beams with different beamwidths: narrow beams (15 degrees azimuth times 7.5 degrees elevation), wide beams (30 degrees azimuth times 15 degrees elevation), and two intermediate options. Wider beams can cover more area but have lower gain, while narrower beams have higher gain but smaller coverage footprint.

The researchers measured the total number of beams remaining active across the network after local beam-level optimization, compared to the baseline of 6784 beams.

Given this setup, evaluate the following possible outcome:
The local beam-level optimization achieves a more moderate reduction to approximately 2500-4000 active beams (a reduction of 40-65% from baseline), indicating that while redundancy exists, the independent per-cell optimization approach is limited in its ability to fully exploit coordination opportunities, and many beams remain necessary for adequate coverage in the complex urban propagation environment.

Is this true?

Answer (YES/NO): NO